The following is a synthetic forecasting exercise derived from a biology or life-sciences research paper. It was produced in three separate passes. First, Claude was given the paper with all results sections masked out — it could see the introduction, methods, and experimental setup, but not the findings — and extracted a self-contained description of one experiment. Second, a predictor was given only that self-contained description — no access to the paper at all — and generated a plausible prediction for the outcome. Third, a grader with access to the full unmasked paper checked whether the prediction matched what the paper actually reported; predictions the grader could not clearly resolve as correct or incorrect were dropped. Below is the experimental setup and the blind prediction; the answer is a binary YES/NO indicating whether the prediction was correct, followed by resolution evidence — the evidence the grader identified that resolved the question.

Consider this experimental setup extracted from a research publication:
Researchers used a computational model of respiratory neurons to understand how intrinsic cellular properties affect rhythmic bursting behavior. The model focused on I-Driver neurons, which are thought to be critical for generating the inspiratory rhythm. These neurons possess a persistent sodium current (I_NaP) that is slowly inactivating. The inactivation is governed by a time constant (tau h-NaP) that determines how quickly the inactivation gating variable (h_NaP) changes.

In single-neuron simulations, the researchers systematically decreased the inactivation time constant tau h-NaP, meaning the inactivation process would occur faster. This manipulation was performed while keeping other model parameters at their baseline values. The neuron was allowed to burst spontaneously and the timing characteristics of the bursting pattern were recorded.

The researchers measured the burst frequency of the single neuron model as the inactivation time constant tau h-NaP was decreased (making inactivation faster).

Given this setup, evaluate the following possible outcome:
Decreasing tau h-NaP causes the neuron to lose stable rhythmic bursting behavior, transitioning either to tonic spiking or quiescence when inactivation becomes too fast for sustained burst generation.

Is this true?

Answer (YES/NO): NO